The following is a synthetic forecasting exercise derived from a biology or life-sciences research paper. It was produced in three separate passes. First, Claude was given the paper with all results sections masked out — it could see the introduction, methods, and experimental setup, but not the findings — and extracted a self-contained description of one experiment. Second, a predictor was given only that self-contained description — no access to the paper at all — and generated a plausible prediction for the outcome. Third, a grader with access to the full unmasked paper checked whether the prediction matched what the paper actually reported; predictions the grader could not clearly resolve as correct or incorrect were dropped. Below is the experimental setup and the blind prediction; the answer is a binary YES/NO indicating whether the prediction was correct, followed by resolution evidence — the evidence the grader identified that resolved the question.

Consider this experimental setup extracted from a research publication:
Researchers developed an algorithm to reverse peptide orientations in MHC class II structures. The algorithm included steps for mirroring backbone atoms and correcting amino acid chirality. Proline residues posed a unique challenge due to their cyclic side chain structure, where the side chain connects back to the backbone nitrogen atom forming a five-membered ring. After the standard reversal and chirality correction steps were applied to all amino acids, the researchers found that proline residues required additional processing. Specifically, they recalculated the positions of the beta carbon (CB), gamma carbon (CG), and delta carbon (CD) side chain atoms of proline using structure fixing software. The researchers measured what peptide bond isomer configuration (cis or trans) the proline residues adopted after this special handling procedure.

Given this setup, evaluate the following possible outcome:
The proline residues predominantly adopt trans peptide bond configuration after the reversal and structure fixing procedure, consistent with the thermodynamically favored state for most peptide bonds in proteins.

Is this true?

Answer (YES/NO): YES